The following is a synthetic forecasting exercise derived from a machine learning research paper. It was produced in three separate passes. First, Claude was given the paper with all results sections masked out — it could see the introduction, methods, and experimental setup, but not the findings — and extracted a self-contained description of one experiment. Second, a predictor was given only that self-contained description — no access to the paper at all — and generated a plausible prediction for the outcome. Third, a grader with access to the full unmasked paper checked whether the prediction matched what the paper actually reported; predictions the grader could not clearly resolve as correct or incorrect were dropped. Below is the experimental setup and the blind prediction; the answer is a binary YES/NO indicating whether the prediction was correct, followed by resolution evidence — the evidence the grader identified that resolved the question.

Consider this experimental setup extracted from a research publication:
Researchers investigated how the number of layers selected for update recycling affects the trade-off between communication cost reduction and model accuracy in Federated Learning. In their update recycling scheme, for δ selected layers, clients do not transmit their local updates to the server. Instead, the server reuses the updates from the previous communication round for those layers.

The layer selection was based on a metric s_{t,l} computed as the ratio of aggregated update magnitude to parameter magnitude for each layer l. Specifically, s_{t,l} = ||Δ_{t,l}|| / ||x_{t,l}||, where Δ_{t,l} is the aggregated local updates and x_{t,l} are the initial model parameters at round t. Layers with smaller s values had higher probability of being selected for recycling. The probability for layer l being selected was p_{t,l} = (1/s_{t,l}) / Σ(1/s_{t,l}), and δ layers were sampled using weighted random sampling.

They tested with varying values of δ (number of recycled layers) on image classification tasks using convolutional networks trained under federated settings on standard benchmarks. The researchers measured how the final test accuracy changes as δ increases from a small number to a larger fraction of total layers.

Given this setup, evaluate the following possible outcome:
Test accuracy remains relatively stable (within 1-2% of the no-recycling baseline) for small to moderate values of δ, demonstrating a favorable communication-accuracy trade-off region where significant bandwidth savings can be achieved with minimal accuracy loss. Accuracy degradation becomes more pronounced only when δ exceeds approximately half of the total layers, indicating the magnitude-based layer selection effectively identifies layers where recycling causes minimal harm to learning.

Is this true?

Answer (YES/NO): YES